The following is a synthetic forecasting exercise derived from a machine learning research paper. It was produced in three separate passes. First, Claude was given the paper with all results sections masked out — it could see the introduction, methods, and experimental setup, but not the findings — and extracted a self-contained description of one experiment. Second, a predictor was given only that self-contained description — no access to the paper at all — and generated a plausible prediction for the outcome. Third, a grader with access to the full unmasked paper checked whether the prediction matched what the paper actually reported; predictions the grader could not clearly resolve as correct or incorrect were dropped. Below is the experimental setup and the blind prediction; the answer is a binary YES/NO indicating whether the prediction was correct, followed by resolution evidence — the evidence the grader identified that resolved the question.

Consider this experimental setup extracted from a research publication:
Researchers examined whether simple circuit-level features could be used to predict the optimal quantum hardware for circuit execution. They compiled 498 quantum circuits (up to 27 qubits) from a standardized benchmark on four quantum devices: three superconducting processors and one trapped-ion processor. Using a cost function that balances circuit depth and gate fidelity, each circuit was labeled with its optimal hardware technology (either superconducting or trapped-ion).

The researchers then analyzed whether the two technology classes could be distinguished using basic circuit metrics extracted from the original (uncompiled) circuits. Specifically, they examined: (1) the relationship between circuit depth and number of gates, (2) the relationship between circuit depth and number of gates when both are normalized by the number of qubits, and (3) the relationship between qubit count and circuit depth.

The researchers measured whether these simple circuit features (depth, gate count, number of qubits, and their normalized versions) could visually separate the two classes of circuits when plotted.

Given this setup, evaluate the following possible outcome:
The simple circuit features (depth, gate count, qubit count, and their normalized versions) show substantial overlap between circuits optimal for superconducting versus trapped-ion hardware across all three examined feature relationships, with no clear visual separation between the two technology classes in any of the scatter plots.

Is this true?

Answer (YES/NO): YES